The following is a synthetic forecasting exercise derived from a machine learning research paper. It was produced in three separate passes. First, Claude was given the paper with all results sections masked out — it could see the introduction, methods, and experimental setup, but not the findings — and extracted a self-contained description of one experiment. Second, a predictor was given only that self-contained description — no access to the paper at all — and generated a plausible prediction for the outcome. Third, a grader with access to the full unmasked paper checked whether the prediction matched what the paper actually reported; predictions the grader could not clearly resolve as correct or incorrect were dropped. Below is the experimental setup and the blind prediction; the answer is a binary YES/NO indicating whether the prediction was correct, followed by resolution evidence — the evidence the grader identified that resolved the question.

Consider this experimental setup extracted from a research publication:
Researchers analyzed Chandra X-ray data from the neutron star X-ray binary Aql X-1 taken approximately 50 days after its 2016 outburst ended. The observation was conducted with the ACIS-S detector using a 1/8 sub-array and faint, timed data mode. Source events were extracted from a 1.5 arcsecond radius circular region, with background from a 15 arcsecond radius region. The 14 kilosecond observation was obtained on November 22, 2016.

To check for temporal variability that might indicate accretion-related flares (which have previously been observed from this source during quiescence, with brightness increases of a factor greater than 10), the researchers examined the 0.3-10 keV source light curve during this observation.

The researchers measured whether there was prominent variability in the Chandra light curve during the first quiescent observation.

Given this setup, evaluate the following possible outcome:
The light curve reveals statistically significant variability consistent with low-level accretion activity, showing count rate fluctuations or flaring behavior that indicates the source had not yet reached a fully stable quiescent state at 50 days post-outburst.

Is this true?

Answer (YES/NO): NO